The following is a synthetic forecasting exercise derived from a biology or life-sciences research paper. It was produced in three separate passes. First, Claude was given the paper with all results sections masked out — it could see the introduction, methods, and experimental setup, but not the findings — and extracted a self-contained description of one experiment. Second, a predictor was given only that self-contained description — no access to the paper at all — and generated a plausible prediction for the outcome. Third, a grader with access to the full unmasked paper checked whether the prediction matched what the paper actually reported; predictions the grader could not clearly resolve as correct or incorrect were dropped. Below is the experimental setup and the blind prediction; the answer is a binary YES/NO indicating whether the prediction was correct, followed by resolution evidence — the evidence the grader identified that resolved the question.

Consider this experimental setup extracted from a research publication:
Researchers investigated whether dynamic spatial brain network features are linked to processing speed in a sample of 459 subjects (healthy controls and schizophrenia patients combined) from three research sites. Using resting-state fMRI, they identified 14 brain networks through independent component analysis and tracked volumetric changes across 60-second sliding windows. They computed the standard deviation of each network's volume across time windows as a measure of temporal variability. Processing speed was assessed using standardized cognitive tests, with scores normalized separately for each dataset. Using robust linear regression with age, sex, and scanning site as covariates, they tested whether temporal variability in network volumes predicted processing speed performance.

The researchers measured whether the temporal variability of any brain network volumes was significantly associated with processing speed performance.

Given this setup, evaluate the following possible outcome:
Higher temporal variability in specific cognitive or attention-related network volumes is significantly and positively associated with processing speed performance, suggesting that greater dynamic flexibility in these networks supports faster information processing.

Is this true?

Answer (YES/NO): YES